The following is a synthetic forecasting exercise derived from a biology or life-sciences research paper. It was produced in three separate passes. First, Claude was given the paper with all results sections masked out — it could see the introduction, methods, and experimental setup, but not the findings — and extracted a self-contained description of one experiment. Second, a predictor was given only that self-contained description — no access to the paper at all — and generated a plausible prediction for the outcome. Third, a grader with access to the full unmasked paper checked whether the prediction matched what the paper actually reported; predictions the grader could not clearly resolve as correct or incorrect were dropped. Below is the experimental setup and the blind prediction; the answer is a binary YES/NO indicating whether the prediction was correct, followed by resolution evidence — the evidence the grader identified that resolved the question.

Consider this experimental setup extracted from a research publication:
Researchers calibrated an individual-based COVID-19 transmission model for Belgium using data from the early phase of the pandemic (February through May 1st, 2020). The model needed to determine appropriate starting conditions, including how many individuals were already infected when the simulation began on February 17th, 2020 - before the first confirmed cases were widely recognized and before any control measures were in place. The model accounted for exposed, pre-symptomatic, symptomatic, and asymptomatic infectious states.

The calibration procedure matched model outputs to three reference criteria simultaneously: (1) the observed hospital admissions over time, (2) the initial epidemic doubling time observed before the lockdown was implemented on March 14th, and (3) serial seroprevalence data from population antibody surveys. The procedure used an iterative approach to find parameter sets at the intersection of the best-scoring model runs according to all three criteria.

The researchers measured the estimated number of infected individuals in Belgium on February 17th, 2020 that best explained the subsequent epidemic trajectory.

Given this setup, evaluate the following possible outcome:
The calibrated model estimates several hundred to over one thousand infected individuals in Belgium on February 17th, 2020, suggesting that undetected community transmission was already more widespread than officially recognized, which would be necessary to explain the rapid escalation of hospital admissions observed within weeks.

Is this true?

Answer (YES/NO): NO